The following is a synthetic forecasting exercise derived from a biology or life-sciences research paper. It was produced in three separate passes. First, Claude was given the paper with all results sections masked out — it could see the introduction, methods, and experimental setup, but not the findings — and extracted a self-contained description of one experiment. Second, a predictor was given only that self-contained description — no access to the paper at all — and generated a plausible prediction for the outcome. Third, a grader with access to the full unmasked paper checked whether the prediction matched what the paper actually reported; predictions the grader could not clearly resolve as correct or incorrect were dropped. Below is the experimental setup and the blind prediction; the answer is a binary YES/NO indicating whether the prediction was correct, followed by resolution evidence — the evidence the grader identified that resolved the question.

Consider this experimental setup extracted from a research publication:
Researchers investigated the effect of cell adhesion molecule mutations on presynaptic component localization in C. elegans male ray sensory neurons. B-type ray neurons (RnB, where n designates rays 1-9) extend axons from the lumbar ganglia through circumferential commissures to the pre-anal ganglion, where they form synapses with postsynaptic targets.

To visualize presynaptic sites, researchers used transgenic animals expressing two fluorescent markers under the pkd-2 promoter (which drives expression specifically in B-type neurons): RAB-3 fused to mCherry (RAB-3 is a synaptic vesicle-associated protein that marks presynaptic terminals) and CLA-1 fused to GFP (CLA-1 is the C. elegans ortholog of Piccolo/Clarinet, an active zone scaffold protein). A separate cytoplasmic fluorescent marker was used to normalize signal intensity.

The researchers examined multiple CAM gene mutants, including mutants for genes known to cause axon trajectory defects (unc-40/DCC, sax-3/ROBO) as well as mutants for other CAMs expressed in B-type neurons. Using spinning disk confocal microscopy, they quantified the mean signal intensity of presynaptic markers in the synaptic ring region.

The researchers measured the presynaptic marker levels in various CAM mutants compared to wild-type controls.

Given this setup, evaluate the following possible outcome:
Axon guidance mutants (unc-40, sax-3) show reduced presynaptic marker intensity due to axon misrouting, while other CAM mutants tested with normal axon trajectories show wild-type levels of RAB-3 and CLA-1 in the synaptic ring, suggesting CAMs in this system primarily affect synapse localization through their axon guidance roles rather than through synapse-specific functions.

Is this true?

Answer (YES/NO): NO